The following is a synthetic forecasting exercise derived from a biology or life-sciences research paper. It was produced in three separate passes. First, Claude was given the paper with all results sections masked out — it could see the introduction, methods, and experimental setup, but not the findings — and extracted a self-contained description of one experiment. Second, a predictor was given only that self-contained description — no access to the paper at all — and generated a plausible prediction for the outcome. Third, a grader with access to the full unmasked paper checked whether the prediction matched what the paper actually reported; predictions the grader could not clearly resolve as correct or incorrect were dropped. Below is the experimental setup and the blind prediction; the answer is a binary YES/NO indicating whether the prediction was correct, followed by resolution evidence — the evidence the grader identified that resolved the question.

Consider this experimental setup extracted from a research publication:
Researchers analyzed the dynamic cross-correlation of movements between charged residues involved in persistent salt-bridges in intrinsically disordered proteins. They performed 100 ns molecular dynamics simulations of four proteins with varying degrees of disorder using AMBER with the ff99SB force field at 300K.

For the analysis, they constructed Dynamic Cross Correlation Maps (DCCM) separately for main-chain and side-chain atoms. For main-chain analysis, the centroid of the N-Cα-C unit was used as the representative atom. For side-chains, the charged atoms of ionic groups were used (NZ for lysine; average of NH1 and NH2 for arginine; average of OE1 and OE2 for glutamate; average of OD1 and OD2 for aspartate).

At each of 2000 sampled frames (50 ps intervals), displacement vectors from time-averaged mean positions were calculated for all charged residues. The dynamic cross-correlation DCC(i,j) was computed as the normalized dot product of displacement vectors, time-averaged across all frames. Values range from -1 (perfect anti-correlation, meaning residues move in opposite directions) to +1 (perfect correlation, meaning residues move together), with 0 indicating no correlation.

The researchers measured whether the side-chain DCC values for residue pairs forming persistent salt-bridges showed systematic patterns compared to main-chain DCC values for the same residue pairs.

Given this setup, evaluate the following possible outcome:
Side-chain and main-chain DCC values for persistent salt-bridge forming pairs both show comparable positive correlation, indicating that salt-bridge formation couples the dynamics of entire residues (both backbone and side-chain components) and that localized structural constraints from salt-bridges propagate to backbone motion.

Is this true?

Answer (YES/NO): YES